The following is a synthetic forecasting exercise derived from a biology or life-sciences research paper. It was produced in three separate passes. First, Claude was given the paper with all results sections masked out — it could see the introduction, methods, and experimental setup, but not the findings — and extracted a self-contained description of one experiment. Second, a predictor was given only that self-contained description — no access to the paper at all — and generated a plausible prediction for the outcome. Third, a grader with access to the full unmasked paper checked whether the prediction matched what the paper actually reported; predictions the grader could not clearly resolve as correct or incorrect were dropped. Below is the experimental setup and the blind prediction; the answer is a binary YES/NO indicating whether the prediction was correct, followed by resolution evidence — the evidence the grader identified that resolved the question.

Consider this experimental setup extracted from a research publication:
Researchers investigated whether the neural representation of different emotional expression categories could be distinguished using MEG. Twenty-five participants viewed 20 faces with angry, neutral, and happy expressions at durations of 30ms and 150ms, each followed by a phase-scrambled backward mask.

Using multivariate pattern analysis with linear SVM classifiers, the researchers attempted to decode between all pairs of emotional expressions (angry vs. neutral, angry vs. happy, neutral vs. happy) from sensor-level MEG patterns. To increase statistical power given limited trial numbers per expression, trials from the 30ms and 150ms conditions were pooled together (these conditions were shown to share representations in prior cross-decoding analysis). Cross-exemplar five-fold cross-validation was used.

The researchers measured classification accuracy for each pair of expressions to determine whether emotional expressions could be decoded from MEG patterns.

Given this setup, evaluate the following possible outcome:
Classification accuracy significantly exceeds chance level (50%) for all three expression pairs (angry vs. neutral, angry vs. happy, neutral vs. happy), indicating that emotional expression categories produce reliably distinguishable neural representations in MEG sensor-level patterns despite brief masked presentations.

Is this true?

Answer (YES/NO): YES